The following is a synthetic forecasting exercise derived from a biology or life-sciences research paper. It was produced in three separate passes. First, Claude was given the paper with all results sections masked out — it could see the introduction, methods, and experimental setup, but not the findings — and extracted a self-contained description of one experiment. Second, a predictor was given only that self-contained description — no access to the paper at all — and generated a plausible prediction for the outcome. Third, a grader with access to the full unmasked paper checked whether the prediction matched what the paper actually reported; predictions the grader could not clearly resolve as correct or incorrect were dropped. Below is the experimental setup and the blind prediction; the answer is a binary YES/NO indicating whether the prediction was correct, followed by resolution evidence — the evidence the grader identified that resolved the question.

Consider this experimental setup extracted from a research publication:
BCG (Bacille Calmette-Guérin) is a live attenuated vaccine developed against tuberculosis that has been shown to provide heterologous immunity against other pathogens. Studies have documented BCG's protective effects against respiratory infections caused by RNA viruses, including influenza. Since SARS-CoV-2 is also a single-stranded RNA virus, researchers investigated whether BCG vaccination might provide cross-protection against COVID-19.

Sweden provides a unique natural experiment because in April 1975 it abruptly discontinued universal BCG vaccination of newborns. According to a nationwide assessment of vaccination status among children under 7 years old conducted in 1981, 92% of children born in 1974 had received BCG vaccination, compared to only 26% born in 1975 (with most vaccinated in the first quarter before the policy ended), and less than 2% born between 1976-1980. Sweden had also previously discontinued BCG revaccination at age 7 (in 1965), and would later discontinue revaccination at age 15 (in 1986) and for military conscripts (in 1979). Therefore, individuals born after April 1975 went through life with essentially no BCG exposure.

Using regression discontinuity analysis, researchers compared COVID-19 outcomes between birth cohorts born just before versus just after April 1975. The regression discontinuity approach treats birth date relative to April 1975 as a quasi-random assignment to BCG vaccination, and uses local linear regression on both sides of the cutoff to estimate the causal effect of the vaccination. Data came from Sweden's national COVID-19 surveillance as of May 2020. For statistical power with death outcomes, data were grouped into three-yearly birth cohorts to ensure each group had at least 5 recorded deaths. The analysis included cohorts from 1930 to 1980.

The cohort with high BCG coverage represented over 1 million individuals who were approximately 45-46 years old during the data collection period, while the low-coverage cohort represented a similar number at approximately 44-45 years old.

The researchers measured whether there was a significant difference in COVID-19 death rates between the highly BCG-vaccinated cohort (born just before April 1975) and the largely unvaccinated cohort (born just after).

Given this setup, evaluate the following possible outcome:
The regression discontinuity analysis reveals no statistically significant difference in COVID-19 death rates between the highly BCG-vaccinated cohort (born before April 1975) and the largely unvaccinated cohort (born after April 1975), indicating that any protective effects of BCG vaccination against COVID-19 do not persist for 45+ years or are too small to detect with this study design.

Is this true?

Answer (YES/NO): NO